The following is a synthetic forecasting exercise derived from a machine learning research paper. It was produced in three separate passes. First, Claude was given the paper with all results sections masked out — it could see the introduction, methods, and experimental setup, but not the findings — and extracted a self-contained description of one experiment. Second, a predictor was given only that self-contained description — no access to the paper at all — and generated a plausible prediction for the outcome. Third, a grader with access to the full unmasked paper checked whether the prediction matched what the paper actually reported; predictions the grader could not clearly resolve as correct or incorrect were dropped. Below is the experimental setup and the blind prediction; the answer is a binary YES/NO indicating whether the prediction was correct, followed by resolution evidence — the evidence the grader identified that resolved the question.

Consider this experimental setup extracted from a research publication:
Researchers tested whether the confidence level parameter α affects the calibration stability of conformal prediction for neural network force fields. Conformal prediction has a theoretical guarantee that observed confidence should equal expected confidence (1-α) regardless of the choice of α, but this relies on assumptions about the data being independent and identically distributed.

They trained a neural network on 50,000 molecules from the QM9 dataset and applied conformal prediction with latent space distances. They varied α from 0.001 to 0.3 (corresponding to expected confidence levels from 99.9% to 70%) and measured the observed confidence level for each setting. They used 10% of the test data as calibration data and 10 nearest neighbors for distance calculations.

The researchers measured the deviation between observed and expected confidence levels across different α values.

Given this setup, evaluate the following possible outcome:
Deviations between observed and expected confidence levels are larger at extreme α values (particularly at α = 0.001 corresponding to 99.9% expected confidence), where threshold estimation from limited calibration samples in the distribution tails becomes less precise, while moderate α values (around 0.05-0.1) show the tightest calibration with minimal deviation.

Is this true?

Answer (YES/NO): NO